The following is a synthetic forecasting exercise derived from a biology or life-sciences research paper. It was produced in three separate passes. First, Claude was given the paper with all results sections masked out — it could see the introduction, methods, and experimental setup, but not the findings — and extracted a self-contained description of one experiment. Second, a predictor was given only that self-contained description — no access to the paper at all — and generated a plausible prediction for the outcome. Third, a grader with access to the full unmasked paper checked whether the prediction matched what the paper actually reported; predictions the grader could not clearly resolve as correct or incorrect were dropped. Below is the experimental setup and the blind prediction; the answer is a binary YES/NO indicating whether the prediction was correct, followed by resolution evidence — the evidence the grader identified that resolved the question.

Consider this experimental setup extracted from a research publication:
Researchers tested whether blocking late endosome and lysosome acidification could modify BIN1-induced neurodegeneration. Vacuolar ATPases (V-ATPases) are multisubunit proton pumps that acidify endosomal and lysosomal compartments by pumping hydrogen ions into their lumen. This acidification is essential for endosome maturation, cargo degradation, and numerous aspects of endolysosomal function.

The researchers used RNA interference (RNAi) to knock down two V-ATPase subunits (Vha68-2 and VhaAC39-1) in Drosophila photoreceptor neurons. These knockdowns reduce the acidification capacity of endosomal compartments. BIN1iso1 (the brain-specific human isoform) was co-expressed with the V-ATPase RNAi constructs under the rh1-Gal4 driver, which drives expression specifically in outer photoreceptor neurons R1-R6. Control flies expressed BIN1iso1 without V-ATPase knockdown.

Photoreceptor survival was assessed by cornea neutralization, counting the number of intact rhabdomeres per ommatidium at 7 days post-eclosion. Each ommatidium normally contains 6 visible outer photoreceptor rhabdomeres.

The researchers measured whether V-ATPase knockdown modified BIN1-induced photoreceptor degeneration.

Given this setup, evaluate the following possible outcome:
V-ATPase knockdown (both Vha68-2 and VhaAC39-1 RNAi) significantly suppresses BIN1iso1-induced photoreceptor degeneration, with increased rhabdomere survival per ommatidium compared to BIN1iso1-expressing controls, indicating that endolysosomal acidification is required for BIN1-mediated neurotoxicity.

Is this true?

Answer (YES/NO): NO